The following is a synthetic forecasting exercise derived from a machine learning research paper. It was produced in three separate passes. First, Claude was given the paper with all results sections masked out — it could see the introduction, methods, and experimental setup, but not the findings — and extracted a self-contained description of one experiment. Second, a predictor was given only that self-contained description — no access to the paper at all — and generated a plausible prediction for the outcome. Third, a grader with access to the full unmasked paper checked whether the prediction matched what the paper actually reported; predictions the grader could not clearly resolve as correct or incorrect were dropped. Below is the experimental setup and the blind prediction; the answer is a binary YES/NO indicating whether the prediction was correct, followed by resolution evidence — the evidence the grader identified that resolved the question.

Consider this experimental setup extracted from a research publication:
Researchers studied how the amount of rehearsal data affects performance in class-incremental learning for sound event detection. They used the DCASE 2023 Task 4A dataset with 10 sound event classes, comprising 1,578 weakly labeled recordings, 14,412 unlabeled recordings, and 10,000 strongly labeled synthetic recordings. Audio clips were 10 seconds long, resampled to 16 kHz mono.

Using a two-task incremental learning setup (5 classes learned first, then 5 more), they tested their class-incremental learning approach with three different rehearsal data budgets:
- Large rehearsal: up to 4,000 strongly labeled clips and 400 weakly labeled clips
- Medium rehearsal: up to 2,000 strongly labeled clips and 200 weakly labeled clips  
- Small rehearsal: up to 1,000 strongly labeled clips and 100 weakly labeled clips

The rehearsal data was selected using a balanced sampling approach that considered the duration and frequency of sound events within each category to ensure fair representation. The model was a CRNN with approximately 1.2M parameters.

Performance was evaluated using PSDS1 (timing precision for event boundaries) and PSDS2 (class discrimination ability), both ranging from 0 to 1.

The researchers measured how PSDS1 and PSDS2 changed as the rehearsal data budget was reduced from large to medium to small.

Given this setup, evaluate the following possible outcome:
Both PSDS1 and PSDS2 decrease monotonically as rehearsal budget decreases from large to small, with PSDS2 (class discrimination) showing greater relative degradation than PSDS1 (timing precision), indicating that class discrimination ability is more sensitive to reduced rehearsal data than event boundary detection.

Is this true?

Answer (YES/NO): NO